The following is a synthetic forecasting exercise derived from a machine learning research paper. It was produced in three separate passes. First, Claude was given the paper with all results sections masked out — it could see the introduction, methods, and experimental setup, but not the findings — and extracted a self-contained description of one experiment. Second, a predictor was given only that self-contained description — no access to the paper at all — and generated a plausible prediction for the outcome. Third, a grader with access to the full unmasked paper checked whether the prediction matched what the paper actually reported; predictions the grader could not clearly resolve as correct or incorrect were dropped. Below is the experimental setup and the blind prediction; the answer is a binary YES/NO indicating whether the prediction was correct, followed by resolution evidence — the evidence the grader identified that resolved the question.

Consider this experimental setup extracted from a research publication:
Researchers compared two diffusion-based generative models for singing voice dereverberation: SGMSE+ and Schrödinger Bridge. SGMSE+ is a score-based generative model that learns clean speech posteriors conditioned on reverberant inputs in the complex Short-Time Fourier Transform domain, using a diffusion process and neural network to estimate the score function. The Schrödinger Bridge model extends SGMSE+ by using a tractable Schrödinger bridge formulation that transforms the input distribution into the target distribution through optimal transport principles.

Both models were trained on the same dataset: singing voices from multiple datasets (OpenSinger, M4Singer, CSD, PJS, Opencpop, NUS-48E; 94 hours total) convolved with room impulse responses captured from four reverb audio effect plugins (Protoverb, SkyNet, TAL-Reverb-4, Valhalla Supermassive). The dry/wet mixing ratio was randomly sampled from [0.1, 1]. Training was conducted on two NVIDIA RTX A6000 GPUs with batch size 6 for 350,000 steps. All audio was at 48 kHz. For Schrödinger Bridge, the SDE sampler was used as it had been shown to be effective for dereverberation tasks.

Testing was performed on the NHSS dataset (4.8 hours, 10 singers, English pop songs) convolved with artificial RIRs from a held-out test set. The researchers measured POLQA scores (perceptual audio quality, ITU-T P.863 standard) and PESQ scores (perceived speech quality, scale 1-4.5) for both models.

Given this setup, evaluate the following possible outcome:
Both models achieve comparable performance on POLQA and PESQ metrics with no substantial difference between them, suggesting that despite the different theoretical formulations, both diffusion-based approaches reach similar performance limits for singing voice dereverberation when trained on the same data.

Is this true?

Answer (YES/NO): NO